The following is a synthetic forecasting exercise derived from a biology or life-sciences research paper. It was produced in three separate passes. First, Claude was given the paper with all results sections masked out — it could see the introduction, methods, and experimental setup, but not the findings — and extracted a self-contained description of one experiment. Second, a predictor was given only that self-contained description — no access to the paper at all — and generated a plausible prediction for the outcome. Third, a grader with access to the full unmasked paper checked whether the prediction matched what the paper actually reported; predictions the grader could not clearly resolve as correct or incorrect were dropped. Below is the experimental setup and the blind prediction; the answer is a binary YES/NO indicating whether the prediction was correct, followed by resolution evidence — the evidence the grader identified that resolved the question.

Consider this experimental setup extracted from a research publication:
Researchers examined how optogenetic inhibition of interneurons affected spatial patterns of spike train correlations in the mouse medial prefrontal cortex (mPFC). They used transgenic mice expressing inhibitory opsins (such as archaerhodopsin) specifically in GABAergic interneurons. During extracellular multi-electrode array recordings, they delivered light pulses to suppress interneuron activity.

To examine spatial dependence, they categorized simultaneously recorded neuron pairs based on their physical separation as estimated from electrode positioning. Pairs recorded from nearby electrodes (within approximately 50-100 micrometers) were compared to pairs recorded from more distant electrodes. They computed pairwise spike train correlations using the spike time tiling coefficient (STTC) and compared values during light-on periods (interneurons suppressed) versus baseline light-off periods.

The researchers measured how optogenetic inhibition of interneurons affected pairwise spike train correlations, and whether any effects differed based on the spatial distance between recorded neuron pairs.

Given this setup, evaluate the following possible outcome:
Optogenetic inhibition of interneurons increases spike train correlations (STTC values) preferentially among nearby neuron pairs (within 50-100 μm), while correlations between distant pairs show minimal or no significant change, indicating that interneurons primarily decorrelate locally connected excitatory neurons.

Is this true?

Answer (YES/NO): NO